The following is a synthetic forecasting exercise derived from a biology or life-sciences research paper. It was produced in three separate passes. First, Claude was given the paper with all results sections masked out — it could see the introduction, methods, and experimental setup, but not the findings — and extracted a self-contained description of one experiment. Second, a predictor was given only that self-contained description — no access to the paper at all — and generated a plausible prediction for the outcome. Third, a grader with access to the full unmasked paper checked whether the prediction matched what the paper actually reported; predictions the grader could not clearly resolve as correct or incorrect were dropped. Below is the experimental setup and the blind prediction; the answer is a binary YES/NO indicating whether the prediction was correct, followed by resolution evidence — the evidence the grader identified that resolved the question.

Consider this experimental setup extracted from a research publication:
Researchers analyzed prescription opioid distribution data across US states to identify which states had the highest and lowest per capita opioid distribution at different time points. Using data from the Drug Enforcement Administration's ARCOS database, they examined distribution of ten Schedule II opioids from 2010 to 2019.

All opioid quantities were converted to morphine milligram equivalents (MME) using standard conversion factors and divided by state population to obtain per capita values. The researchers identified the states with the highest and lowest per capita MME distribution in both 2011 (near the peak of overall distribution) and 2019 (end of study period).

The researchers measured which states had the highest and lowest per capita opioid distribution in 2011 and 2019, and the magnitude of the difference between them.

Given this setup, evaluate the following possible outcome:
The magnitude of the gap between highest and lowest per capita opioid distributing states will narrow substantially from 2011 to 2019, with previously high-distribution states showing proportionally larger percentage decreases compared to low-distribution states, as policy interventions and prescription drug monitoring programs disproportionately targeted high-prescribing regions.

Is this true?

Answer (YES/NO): YES